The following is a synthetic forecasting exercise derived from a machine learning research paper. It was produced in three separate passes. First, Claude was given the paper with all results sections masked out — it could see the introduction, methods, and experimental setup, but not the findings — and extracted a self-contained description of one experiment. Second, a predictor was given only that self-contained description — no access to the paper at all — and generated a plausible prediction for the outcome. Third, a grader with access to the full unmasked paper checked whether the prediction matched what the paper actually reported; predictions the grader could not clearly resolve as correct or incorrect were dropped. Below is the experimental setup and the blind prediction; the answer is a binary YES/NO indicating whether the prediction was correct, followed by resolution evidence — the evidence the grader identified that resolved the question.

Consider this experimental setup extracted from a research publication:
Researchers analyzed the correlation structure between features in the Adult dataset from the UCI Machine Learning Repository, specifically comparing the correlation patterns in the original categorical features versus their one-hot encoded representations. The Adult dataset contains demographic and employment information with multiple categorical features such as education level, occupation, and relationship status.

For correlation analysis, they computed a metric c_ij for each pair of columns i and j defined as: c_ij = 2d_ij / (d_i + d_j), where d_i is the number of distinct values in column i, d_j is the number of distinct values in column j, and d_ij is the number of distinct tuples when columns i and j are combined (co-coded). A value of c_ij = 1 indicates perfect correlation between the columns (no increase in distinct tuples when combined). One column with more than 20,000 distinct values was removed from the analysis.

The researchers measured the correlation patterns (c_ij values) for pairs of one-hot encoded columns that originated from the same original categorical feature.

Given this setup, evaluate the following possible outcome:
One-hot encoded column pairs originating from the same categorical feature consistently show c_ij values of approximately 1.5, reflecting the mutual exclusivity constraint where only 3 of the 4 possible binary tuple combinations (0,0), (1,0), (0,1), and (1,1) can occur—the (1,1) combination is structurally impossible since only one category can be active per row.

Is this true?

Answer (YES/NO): NO